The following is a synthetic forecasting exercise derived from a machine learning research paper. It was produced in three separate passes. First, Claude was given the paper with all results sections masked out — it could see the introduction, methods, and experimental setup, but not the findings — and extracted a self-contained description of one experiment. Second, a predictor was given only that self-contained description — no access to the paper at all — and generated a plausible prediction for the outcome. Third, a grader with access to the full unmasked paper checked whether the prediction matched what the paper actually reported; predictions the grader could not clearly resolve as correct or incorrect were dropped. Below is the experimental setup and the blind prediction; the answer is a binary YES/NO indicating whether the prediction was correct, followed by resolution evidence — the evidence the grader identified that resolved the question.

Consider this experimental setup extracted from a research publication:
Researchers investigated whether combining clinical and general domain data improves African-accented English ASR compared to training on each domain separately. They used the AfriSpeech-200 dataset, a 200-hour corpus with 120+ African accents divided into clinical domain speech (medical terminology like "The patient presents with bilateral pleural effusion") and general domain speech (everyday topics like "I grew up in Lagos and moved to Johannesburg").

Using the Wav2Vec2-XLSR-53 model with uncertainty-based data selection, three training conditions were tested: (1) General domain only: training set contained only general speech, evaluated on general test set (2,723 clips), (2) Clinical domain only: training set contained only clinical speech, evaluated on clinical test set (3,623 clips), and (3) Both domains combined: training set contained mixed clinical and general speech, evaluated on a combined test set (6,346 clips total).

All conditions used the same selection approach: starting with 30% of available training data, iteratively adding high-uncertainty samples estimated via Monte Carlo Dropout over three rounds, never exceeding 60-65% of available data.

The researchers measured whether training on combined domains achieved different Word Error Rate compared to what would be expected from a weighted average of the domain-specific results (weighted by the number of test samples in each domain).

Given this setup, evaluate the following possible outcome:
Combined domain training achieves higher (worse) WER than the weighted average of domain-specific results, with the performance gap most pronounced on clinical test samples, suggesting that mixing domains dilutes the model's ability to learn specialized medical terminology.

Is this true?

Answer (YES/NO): NO